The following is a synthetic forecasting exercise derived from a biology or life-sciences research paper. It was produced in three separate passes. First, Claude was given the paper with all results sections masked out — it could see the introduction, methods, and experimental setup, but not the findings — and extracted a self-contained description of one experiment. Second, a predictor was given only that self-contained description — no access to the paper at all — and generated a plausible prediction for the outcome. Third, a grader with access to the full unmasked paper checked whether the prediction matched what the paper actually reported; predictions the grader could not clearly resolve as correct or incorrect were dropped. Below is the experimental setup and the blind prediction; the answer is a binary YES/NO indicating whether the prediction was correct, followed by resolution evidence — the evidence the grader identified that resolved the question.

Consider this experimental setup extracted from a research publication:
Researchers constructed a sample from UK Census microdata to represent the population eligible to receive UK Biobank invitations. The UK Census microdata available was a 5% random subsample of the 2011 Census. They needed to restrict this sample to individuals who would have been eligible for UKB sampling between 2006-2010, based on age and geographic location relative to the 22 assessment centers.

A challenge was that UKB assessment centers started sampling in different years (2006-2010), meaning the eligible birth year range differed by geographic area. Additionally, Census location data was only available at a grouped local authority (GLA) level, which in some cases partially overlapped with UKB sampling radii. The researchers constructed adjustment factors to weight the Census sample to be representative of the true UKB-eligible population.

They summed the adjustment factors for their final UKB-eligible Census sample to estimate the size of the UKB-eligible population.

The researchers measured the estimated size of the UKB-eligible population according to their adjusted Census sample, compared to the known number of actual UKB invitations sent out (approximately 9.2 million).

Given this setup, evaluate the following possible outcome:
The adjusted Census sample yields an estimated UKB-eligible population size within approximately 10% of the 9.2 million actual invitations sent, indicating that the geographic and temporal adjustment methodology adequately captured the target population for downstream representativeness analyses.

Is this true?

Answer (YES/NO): NO